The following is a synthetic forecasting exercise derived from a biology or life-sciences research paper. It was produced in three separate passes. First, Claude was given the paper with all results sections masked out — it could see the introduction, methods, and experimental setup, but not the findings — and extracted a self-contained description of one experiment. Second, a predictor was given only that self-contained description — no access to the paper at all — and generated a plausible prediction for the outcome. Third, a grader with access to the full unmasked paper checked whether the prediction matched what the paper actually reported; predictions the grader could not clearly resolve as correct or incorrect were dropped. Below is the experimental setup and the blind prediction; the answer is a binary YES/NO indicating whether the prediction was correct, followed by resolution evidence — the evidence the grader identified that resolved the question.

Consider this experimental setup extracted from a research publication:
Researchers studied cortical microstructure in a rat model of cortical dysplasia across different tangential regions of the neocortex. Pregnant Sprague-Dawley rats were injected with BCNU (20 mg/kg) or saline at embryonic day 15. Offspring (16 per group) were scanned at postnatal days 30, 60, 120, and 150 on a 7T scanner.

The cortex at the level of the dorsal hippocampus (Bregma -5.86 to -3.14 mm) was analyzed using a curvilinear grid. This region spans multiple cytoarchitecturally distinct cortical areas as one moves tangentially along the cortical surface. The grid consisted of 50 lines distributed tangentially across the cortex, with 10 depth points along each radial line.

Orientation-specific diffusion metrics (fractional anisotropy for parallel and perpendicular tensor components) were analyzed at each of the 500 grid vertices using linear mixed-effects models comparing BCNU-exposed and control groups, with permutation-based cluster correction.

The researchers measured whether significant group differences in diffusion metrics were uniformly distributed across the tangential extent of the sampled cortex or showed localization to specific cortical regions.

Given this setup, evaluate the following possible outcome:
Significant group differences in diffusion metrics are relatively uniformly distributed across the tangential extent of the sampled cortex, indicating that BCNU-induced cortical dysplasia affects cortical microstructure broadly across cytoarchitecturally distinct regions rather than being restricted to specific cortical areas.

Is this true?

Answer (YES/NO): NO